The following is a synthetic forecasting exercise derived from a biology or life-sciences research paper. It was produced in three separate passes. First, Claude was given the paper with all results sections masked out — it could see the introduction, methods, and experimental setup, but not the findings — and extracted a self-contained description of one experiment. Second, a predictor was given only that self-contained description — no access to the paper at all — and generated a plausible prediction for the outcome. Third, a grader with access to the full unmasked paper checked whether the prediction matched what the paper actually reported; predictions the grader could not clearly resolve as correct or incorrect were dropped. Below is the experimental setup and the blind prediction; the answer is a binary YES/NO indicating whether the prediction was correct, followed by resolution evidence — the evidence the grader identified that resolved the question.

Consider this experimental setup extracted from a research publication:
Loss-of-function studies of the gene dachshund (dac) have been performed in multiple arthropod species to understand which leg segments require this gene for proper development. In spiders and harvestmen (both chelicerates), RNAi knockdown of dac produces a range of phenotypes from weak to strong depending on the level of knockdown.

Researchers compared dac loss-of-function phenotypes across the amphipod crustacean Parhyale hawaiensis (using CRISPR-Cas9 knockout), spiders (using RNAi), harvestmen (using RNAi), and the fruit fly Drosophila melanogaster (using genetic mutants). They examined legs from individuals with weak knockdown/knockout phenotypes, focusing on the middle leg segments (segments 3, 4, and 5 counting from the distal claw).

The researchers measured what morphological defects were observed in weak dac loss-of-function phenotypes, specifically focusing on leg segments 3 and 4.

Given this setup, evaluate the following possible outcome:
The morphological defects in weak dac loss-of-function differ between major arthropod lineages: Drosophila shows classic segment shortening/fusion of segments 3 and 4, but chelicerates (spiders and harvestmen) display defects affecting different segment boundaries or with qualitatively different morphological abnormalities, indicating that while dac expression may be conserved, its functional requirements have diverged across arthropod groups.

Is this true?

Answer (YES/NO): NO